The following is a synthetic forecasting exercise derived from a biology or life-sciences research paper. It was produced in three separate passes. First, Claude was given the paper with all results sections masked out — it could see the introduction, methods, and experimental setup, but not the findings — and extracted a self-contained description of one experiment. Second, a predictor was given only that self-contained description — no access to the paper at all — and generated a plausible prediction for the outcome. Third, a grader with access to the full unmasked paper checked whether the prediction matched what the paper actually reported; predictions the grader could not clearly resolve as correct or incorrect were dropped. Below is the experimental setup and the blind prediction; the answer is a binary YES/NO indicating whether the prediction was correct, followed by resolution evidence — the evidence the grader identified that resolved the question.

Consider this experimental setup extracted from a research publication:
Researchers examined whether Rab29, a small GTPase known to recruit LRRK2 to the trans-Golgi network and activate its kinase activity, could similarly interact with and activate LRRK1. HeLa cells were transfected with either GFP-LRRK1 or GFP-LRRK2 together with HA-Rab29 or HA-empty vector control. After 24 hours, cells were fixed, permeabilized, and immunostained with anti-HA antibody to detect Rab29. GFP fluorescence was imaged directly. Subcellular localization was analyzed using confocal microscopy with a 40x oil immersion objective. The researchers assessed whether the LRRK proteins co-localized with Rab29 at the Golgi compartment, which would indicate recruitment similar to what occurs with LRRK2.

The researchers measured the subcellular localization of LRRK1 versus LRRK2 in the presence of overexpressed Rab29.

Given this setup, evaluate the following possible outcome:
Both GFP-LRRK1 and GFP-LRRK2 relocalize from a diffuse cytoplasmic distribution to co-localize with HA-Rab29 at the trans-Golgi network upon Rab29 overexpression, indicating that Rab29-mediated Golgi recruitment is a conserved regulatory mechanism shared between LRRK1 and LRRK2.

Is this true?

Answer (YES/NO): NO